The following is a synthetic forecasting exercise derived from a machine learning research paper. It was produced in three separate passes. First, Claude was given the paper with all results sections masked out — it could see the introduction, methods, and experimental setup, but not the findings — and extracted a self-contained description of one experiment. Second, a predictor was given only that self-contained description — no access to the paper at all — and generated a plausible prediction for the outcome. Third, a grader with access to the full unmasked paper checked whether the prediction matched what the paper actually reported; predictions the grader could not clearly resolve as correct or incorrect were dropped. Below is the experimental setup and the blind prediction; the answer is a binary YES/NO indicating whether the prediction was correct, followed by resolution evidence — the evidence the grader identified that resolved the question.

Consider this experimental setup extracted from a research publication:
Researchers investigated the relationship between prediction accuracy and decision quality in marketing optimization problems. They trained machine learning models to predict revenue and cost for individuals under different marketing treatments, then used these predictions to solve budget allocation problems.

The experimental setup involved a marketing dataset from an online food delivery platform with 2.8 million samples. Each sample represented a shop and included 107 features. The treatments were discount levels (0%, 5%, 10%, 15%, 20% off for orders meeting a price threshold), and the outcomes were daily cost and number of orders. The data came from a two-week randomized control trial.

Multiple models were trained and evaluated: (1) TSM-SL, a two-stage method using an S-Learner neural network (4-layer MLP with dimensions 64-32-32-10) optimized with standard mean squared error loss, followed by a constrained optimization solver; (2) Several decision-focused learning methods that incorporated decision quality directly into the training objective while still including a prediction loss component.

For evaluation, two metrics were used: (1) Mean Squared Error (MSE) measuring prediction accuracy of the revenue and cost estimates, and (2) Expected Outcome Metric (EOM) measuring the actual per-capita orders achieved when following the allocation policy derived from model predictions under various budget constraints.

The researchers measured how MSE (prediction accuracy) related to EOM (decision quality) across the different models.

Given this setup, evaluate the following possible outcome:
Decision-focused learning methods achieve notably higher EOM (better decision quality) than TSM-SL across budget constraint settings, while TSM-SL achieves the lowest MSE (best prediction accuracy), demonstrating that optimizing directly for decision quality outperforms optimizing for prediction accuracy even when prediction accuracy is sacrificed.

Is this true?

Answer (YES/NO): YES